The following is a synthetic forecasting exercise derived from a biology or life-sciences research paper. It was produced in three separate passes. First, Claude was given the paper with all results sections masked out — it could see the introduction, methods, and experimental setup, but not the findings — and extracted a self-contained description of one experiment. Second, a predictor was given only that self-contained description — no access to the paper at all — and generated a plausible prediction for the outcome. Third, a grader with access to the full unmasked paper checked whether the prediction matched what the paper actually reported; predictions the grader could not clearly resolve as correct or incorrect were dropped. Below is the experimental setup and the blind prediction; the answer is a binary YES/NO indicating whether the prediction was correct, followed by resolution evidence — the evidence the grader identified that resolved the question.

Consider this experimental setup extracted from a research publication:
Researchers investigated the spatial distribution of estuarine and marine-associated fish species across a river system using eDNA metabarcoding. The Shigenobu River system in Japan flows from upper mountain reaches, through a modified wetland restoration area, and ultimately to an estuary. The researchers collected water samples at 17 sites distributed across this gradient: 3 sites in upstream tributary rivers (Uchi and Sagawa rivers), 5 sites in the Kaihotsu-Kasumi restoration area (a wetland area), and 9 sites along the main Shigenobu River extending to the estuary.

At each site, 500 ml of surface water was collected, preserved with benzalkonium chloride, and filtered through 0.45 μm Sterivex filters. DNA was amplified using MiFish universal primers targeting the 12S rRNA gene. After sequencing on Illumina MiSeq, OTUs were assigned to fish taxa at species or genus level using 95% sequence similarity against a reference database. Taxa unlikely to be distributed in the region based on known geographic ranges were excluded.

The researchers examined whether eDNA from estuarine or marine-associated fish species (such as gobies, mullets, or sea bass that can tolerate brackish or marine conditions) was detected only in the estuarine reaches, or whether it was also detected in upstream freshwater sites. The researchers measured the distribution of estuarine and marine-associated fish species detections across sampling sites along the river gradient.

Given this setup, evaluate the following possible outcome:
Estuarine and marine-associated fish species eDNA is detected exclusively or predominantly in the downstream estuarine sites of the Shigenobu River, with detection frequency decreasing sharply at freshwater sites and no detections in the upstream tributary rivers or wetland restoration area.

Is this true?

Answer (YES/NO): NO